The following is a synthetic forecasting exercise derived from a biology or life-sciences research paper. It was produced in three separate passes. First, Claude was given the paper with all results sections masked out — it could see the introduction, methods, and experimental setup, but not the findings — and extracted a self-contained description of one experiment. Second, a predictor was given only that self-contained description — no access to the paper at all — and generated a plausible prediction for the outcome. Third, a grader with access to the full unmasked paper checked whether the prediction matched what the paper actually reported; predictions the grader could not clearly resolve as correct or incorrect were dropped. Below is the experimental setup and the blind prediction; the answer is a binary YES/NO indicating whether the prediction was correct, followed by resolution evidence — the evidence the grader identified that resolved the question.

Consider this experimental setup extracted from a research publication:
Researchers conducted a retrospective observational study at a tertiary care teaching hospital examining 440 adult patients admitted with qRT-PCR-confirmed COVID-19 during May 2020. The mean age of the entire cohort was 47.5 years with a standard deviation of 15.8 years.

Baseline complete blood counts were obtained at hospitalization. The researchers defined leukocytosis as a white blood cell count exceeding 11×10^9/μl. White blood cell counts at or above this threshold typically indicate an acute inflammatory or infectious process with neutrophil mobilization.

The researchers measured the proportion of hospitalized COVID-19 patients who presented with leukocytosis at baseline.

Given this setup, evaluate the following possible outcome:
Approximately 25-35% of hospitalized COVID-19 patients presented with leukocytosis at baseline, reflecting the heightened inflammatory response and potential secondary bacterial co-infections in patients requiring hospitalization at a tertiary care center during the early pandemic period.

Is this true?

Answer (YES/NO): NO